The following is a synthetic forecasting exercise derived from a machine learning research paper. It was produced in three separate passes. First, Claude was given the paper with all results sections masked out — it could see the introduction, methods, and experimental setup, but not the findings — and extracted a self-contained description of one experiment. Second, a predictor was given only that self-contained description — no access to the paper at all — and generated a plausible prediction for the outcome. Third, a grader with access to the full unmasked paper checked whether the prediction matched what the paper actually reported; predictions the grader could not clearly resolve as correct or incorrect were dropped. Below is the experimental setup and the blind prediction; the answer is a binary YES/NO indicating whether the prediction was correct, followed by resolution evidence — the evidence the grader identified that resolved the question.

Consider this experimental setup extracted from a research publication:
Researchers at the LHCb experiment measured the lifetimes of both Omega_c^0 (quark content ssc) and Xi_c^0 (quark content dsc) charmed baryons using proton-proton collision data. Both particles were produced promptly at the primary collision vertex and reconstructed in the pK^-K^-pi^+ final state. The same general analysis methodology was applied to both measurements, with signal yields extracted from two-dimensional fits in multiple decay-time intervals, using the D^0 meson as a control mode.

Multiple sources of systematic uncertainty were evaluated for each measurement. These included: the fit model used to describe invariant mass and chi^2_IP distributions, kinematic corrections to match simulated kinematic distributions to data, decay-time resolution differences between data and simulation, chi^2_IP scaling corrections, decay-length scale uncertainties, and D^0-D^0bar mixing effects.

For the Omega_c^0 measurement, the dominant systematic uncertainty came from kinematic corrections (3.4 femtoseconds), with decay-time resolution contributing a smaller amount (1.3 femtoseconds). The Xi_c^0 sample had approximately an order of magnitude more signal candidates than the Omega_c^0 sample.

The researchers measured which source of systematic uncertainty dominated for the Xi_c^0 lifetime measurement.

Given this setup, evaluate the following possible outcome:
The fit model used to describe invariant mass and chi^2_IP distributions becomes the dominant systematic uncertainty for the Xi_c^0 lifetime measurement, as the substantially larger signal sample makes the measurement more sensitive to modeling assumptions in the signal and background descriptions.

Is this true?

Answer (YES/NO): NO